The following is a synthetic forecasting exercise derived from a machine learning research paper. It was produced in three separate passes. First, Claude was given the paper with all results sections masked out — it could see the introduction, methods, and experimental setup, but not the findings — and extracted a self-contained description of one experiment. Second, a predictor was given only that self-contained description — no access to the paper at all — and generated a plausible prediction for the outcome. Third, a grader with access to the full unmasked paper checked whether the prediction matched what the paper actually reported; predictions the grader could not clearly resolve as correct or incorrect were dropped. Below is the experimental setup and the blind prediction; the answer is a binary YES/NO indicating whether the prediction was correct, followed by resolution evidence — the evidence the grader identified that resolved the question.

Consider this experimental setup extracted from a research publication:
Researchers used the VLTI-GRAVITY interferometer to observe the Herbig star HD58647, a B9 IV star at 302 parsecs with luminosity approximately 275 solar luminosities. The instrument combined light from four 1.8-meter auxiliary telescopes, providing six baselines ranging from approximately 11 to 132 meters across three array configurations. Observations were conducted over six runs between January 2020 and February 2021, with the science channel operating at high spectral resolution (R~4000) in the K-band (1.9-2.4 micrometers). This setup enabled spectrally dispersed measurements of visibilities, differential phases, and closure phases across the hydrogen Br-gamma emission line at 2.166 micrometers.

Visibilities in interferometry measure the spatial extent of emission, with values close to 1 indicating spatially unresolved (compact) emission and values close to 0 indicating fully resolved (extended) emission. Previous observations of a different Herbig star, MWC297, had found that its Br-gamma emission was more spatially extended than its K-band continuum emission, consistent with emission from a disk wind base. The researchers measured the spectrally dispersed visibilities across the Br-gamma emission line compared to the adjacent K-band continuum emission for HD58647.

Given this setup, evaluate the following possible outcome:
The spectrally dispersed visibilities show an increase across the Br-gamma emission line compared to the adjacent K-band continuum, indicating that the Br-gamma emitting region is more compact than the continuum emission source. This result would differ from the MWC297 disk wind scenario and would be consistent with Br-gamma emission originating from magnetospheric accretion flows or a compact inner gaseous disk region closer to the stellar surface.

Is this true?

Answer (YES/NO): YES